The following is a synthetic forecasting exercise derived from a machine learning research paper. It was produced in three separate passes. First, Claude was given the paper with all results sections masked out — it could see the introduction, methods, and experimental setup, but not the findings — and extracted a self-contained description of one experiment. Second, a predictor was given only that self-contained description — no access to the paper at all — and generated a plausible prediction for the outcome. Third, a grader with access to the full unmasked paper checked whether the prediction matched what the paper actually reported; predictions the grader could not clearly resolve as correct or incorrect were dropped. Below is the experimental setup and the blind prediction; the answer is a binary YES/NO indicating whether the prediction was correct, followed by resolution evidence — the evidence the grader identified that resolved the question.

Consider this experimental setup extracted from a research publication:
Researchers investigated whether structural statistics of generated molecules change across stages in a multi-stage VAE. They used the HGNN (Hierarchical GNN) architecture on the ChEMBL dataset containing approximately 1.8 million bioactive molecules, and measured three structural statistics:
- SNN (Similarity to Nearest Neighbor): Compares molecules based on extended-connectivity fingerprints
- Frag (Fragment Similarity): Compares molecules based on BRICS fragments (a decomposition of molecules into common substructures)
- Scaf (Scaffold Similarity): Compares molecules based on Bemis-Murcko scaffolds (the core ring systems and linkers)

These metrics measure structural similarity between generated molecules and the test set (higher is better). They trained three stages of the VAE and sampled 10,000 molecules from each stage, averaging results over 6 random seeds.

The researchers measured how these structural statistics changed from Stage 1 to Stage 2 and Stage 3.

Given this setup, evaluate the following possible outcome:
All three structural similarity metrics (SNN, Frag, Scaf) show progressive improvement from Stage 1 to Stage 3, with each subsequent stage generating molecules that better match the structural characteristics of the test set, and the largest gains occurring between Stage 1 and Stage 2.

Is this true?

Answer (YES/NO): NO